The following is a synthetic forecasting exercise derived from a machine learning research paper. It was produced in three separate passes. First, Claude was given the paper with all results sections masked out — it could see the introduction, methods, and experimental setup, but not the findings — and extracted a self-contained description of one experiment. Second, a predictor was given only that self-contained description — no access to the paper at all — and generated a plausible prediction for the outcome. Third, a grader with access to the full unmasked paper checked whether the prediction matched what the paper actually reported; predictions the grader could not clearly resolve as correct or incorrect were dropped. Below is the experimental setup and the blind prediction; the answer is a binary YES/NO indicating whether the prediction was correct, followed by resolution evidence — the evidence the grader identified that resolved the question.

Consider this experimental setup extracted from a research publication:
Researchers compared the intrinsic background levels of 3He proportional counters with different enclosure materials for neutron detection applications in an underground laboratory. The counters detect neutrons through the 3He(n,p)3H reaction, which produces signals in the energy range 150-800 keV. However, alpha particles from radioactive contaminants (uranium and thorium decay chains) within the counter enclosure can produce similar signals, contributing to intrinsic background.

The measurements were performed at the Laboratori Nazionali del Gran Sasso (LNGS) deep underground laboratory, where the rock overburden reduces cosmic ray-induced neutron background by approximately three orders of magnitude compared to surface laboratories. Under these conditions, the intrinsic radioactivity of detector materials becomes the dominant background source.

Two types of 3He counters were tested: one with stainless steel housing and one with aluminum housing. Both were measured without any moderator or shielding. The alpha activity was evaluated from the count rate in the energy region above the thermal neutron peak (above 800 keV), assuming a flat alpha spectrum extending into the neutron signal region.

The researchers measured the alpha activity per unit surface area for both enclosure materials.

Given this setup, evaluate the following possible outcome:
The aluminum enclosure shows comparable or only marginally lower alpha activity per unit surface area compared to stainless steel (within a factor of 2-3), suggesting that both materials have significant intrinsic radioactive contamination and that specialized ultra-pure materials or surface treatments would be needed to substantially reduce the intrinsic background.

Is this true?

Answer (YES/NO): NO